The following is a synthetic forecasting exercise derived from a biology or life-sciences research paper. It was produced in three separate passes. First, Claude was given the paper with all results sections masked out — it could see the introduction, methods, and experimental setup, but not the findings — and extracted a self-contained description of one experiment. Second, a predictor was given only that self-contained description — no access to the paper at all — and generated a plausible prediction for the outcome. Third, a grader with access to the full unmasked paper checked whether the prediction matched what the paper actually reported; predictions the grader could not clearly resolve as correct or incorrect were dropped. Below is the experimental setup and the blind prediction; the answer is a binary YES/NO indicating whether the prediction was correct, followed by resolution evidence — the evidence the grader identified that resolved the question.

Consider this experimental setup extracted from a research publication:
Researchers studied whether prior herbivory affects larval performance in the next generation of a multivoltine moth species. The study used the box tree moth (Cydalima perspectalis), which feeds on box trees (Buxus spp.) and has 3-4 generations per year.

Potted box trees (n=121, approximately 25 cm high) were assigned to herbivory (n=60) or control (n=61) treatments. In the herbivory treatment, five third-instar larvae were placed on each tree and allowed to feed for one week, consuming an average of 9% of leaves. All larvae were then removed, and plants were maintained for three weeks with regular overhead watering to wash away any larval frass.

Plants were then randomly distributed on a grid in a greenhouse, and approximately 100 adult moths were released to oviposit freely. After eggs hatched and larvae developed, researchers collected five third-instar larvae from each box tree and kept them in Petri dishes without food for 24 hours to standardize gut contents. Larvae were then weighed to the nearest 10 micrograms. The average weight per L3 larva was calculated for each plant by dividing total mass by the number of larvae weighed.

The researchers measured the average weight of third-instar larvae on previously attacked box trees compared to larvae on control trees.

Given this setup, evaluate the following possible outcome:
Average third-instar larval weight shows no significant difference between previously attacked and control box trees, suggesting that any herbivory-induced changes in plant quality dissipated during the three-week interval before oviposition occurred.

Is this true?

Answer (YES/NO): NO